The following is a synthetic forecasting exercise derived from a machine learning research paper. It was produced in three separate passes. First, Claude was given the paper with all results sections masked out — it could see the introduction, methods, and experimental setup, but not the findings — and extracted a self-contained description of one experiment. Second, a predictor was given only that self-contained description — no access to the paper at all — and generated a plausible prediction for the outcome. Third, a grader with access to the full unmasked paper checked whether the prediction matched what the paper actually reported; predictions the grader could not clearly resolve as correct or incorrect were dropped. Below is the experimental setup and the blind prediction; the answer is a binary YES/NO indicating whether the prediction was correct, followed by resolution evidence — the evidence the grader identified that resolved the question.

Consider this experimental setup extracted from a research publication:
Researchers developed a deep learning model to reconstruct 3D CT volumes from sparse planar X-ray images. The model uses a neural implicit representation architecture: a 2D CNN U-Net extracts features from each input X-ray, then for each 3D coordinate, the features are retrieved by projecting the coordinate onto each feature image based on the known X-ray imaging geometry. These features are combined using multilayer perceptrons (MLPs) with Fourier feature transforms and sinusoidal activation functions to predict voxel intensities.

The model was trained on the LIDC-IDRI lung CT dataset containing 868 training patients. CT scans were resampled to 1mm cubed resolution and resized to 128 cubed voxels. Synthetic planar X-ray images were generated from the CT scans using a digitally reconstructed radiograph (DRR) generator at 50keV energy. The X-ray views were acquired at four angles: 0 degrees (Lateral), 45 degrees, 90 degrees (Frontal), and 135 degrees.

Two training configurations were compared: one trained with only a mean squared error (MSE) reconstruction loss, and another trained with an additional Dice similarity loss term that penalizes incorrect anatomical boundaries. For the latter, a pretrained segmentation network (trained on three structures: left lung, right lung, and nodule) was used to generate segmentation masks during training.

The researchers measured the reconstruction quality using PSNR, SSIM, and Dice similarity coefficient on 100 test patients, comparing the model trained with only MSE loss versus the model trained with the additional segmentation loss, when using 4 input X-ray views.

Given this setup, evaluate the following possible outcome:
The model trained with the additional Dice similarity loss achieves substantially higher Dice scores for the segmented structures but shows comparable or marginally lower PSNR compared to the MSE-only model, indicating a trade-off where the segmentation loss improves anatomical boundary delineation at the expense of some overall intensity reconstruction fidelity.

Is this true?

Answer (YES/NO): NO